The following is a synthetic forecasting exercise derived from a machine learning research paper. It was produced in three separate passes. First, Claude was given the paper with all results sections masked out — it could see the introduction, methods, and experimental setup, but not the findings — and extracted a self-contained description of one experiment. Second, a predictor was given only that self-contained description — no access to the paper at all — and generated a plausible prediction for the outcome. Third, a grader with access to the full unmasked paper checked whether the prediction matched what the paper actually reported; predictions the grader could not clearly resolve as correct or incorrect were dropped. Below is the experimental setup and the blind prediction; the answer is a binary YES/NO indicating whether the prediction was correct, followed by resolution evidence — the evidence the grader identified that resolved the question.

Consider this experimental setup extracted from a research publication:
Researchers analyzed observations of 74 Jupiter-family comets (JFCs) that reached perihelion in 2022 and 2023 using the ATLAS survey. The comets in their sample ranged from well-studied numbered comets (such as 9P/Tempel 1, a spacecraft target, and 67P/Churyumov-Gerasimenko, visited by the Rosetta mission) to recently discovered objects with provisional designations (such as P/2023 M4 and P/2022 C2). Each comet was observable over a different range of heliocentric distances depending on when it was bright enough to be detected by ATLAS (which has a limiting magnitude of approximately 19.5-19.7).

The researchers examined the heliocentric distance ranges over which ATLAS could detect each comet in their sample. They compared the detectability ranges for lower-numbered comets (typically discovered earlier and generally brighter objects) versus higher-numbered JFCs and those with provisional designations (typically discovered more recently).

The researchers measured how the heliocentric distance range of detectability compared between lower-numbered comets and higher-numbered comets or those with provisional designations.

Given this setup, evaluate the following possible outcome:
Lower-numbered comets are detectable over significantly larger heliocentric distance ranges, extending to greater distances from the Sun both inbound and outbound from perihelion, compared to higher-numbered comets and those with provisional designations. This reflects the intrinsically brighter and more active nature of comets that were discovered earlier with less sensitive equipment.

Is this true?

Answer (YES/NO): YES